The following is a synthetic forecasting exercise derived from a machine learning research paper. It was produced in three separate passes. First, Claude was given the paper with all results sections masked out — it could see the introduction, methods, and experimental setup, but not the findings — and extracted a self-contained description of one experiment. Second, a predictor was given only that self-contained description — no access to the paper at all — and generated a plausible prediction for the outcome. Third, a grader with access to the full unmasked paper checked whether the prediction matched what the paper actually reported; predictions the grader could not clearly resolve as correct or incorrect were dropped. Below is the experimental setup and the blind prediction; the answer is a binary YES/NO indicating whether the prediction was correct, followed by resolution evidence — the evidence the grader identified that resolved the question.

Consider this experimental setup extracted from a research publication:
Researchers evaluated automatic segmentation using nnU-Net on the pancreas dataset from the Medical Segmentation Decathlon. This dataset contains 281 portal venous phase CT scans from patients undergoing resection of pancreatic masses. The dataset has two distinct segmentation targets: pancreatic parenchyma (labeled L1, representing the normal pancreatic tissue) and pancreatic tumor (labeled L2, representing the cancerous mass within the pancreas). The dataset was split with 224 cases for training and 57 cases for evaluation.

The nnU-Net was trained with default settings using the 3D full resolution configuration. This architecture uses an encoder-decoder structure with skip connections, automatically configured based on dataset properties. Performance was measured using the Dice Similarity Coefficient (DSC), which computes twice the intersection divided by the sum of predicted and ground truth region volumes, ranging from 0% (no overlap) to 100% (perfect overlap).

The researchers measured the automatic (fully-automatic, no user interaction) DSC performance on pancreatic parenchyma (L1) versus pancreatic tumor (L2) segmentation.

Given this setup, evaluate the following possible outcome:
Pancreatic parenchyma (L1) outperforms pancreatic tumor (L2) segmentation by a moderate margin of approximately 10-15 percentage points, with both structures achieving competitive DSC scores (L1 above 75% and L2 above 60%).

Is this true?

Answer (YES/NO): NO